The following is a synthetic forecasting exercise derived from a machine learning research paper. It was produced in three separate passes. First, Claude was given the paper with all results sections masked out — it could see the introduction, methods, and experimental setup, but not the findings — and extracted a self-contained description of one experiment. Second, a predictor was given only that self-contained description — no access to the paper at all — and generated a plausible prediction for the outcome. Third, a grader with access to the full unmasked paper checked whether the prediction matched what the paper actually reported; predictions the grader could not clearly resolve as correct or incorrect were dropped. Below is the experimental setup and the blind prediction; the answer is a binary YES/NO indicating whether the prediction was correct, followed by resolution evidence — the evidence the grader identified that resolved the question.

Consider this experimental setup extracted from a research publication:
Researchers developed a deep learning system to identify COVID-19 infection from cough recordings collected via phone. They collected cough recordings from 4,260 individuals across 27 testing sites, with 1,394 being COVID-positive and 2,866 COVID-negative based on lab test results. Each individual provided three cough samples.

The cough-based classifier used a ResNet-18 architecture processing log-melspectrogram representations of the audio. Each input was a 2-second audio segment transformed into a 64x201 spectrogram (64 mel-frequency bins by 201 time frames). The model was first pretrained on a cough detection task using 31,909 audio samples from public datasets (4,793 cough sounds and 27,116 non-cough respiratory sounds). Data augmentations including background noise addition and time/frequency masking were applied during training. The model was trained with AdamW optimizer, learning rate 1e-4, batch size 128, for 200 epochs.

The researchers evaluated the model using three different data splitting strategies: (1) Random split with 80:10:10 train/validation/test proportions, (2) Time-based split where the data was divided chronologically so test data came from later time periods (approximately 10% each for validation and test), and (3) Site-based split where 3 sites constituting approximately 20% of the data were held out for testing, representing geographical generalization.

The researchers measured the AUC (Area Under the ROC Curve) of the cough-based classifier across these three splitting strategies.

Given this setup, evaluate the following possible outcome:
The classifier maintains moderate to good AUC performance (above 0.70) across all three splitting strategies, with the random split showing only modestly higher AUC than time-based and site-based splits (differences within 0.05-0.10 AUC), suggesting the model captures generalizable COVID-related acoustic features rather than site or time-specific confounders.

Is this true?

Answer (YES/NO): NO